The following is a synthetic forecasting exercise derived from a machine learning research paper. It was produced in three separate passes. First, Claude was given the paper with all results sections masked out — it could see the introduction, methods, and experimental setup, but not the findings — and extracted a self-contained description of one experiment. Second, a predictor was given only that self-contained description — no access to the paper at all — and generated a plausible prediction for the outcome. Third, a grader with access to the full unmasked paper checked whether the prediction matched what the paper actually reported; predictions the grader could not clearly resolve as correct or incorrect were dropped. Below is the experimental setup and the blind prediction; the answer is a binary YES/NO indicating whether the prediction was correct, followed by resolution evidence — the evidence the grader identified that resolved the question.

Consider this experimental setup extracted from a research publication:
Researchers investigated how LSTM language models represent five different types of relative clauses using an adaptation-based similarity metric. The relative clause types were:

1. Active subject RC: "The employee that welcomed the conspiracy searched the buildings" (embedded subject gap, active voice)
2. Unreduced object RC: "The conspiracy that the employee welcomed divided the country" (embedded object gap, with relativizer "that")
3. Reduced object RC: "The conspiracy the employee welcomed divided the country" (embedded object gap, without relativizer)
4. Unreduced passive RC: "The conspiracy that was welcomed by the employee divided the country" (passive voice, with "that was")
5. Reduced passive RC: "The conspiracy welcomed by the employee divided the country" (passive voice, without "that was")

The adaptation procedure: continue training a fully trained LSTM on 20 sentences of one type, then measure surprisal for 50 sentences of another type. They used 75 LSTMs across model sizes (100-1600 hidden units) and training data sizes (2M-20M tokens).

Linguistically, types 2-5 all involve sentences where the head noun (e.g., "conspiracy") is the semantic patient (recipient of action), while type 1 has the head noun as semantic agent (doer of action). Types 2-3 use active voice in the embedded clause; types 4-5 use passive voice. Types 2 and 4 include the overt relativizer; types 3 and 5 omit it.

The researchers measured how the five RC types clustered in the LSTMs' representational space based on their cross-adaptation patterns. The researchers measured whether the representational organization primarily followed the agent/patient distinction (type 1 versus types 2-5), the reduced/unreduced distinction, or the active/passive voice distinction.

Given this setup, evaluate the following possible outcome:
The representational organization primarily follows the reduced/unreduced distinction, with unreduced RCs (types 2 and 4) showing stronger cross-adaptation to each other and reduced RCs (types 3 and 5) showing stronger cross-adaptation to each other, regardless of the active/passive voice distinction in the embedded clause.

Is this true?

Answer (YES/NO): NO